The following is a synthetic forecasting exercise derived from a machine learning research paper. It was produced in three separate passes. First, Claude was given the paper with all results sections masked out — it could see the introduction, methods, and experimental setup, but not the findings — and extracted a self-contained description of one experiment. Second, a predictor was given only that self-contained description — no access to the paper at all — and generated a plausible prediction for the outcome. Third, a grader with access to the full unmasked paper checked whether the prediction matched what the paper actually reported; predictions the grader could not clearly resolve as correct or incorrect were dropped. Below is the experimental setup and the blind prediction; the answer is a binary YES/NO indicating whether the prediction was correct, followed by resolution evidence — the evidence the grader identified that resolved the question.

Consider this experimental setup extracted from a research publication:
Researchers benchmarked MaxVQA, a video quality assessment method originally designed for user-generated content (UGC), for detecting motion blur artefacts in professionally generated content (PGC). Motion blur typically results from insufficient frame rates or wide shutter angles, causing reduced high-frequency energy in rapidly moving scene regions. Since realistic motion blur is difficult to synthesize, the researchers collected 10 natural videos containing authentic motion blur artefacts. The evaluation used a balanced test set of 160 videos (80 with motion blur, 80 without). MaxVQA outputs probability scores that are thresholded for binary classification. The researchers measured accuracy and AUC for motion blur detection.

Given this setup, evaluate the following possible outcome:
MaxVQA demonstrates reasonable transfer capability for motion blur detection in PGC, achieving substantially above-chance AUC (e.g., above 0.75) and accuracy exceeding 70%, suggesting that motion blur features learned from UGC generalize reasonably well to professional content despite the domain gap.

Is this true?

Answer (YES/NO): NO